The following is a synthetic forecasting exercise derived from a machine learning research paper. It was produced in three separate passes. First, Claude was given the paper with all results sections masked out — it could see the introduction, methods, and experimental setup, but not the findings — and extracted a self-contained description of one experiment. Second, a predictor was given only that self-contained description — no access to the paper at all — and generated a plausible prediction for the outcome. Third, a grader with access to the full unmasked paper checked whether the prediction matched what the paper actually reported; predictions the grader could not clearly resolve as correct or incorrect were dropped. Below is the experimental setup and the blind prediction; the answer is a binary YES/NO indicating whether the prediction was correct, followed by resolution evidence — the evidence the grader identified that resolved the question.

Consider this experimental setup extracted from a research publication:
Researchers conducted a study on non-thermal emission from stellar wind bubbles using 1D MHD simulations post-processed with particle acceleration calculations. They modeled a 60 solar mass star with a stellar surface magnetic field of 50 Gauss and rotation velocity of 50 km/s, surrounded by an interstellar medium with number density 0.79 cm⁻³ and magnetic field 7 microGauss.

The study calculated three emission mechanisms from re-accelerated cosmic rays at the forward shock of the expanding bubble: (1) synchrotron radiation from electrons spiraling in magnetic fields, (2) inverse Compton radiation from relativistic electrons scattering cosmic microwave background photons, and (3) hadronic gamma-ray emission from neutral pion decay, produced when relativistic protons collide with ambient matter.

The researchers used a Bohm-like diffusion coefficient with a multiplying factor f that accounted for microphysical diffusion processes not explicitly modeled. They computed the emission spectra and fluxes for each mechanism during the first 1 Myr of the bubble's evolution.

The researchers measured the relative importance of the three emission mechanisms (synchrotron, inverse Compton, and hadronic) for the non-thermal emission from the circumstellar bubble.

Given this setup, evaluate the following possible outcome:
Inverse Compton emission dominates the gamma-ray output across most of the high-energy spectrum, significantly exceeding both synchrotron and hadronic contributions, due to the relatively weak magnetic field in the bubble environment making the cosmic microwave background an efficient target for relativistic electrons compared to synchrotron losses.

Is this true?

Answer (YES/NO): NO